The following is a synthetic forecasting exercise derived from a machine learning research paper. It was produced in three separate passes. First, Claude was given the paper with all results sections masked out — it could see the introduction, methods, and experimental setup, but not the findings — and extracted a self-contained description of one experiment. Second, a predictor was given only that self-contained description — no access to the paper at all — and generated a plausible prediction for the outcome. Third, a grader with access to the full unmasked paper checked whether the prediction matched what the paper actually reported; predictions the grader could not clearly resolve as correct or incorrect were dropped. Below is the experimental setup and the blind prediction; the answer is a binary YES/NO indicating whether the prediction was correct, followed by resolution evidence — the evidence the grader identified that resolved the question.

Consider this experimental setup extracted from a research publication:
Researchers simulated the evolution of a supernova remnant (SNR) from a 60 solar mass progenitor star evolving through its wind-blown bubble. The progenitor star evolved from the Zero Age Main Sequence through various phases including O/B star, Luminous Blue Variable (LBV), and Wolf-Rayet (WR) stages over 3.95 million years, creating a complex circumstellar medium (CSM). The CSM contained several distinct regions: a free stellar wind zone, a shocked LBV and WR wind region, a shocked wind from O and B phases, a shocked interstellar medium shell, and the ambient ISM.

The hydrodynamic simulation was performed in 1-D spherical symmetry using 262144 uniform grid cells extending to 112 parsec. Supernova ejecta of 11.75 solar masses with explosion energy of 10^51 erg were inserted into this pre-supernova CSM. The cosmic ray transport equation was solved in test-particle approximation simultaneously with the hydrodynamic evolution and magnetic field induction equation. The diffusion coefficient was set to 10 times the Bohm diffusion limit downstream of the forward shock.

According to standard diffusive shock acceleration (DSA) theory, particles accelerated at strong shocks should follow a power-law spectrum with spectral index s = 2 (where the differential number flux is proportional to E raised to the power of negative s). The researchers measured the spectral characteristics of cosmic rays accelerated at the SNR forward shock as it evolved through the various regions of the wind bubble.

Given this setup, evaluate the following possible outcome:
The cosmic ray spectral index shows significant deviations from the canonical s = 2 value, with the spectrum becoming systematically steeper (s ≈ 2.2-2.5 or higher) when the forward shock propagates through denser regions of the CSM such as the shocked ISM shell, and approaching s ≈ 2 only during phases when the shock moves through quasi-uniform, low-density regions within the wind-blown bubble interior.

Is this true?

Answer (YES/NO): NO